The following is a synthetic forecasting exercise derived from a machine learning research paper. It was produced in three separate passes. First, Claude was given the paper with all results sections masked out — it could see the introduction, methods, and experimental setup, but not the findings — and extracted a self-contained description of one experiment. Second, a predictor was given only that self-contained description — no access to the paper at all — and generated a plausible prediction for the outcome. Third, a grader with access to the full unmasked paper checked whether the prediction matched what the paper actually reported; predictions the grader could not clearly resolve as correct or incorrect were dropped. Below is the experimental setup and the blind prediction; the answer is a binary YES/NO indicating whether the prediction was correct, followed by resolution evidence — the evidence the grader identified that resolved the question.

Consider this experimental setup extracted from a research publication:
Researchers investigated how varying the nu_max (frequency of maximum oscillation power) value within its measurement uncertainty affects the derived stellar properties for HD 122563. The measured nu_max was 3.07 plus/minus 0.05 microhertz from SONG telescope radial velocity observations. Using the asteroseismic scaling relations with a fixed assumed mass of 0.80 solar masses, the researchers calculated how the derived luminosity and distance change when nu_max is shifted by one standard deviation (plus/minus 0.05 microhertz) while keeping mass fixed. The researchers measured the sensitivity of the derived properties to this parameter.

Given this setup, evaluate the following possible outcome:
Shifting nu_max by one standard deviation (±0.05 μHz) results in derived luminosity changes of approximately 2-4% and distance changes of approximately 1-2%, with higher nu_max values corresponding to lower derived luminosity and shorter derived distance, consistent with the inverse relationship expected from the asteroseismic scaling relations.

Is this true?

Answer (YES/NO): NO